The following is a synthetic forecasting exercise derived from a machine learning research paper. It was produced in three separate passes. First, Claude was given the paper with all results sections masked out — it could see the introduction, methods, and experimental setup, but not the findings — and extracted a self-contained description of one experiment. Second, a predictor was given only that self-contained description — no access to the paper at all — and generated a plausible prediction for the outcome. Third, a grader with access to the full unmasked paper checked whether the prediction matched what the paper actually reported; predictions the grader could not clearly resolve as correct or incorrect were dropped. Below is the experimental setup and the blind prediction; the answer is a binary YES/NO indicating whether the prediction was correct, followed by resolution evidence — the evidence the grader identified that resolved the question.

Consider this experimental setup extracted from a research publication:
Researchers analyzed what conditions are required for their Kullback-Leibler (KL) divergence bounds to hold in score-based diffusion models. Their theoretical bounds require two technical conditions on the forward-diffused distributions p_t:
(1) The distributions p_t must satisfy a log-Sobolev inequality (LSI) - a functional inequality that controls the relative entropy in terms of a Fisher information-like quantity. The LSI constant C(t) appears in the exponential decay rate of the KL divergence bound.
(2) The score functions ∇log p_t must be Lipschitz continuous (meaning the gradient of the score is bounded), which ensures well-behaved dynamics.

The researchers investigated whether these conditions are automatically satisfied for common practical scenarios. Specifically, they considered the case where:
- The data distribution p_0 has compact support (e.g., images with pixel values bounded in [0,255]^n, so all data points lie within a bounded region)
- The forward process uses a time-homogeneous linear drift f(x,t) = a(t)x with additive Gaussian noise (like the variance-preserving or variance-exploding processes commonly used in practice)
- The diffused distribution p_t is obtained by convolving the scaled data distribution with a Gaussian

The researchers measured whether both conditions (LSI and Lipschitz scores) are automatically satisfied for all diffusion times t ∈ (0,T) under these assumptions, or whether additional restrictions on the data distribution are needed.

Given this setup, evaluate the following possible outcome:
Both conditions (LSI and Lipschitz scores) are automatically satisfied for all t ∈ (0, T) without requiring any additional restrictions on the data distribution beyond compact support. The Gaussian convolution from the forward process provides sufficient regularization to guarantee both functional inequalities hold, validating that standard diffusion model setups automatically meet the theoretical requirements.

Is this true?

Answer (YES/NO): YES